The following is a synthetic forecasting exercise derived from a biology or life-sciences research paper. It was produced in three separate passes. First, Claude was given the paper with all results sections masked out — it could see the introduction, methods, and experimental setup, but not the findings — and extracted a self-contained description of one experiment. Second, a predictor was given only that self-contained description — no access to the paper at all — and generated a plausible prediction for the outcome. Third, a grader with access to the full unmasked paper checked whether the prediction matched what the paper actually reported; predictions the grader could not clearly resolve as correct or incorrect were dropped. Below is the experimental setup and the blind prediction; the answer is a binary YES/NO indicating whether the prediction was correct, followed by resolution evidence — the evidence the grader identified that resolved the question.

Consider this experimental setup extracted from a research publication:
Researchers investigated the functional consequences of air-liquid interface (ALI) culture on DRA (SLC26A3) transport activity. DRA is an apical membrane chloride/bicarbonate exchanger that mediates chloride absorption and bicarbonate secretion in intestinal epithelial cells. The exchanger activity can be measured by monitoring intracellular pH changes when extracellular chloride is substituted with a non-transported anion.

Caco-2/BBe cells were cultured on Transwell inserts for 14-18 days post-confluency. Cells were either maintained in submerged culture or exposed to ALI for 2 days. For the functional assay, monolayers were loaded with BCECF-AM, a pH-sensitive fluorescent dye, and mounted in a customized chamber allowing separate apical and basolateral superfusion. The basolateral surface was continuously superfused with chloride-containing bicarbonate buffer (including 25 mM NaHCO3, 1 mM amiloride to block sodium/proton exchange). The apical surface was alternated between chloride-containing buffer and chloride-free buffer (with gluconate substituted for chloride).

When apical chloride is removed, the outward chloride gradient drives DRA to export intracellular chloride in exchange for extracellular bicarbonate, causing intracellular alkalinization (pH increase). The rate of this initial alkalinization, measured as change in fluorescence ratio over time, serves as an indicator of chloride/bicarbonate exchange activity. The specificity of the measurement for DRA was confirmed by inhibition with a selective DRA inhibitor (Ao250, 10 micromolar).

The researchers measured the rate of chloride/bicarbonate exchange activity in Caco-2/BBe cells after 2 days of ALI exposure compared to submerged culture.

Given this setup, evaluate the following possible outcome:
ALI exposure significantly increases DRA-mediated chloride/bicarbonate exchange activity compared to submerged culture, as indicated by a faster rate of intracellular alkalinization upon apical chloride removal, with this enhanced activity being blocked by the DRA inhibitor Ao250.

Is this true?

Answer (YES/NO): YES